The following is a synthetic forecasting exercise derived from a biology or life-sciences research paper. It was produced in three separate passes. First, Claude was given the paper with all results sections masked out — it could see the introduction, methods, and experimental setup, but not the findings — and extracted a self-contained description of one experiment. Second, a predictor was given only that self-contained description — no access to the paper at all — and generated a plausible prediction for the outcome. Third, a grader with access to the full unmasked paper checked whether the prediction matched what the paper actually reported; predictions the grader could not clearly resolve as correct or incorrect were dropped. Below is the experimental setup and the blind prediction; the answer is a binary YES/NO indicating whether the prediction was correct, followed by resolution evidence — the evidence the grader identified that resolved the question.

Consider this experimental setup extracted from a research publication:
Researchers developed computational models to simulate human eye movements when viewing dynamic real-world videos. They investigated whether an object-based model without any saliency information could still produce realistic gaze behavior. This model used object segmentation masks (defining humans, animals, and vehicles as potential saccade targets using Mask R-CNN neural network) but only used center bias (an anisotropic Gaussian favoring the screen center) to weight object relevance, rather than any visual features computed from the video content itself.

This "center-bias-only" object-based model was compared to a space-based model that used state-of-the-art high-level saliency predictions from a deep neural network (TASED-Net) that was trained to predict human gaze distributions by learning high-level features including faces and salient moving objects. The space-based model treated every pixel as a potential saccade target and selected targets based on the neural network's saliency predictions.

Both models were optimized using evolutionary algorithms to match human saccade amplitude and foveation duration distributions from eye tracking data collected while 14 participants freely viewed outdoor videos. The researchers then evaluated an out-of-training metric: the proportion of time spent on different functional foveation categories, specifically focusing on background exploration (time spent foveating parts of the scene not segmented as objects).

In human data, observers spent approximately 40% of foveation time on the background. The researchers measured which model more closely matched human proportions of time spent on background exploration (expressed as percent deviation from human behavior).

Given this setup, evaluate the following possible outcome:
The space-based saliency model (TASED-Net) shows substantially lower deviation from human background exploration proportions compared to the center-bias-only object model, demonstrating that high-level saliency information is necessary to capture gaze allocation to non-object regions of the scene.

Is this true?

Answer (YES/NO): NO